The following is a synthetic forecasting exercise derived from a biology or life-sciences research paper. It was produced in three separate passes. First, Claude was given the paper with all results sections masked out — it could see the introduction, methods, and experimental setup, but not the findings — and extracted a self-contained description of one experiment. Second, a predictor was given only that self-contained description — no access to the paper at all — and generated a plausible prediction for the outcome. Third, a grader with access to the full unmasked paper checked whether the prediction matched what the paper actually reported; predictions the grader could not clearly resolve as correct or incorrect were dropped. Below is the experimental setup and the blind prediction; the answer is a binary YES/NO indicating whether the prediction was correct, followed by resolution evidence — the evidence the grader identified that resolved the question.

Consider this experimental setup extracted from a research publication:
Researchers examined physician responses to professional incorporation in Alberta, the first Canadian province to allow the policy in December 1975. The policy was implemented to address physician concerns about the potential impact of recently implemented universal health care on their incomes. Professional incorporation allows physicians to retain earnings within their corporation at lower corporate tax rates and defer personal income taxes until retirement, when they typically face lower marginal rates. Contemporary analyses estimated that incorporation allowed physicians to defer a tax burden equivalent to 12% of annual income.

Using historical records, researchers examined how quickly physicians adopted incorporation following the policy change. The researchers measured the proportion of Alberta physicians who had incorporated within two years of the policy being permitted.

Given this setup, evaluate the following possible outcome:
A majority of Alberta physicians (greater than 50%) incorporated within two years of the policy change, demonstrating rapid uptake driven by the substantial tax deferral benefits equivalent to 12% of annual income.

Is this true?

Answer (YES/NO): NO